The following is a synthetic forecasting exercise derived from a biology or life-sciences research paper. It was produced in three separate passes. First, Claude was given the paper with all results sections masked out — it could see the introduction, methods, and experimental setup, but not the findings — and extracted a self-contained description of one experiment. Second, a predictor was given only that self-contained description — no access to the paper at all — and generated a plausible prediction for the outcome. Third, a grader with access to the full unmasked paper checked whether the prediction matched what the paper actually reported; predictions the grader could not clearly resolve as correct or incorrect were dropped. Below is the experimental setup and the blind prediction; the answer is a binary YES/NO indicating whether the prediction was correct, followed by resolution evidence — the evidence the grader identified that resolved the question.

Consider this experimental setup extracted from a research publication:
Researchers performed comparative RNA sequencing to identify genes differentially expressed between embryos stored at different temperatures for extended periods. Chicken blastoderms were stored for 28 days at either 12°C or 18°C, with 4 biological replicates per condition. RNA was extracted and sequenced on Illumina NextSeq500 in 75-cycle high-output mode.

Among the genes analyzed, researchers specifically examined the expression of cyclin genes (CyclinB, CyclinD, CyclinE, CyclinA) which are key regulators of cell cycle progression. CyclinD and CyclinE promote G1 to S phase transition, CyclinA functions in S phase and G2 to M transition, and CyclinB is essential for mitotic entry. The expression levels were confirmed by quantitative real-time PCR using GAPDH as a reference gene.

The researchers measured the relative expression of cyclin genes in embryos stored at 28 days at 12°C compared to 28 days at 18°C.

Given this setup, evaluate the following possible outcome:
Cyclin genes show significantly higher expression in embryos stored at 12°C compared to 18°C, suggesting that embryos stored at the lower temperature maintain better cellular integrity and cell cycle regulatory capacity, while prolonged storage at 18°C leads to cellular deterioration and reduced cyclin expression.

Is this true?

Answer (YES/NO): YES